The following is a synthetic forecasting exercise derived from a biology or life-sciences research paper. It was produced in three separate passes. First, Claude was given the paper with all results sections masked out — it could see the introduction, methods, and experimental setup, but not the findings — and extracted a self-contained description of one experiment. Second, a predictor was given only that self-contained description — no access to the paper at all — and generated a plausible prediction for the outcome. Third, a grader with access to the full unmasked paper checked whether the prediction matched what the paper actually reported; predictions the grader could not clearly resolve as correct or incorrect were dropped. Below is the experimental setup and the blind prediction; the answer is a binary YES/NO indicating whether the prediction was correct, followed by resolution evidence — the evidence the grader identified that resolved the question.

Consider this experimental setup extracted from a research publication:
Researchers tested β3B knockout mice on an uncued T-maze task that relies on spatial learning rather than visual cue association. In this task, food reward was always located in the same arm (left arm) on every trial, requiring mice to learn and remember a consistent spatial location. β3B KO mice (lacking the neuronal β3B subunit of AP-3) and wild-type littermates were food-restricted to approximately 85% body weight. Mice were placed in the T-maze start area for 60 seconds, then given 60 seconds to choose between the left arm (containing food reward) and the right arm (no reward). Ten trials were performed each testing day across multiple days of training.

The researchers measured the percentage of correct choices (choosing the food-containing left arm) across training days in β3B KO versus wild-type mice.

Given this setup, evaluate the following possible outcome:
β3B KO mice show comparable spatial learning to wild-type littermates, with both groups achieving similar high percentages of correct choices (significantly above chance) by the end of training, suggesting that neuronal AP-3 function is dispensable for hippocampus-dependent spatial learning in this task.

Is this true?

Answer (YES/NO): NO